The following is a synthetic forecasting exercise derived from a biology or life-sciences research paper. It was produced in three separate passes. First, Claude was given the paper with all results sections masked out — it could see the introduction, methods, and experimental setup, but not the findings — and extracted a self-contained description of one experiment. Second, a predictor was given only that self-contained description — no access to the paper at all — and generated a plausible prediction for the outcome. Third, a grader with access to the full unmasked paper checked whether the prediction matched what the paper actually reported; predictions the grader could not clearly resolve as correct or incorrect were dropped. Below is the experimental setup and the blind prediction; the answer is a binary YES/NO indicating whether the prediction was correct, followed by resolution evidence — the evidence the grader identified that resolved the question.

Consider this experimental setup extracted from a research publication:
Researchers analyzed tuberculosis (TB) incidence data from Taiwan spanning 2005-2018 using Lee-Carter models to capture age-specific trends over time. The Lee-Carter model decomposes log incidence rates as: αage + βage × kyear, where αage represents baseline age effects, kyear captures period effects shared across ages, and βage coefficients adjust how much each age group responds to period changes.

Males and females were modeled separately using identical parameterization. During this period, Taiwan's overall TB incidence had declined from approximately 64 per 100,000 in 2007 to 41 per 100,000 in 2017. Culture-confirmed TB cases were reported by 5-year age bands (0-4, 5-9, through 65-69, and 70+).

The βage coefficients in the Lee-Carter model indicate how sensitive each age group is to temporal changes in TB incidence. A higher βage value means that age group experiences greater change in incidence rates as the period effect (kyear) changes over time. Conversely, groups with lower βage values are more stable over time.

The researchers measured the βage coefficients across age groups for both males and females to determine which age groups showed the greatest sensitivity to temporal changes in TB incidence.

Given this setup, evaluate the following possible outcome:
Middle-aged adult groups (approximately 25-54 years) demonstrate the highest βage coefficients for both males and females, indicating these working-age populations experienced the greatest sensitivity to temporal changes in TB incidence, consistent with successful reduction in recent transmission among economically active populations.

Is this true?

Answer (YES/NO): NO